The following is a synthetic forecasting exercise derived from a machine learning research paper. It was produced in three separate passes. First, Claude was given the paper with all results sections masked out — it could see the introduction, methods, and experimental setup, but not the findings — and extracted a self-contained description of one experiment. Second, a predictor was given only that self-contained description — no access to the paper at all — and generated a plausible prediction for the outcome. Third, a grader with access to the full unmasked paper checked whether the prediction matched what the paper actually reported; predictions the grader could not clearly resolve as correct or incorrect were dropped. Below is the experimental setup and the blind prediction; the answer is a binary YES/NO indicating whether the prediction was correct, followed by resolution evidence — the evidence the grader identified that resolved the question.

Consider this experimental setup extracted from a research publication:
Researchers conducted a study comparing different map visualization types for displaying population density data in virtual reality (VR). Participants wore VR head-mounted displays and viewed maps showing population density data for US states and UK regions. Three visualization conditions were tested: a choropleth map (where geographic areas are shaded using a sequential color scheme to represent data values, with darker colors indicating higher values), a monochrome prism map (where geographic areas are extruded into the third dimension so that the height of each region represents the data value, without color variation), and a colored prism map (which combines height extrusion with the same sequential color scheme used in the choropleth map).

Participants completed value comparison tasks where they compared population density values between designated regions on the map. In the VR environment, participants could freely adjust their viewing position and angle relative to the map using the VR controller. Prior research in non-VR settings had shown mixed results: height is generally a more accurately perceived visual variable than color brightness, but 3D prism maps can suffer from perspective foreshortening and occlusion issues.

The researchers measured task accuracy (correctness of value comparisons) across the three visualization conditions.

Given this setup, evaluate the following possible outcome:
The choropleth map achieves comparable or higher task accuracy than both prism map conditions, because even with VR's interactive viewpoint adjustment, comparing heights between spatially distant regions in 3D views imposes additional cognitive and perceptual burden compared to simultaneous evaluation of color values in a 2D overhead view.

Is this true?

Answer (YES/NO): NO